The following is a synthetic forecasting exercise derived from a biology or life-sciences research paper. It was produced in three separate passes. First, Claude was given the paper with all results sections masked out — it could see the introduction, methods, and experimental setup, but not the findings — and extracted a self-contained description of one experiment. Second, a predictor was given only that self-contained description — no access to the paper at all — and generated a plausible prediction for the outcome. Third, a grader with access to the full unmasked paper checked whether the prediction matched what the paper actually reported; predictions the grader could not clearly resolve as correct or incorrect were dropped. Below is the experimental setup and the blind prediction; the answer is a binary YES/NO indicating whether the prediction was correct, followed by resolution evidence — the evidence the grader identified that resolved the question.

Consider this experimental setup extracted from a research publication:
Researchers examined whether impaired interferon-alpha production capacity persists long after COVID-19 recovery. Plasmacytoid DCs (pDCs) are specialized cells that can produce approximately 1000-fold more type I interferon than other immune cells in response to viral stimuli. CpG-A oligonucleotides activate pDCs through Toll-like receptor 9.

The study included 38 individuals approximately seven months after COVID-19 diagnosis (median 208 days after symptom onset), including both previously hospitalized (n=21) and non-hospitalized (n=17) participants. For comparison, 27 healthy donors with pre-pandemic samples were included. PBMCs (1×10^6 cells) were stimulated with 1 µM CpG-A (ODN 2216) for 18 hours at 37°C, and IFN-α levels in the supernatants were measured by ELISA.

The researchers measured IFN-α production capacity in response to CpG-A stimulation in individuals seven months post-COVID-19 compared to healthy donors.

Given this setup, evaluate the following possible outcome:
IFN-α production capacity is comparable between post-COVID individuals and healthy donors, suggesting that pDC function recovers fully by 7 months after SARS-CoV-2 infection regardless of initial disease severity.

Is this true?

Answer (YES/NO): NO